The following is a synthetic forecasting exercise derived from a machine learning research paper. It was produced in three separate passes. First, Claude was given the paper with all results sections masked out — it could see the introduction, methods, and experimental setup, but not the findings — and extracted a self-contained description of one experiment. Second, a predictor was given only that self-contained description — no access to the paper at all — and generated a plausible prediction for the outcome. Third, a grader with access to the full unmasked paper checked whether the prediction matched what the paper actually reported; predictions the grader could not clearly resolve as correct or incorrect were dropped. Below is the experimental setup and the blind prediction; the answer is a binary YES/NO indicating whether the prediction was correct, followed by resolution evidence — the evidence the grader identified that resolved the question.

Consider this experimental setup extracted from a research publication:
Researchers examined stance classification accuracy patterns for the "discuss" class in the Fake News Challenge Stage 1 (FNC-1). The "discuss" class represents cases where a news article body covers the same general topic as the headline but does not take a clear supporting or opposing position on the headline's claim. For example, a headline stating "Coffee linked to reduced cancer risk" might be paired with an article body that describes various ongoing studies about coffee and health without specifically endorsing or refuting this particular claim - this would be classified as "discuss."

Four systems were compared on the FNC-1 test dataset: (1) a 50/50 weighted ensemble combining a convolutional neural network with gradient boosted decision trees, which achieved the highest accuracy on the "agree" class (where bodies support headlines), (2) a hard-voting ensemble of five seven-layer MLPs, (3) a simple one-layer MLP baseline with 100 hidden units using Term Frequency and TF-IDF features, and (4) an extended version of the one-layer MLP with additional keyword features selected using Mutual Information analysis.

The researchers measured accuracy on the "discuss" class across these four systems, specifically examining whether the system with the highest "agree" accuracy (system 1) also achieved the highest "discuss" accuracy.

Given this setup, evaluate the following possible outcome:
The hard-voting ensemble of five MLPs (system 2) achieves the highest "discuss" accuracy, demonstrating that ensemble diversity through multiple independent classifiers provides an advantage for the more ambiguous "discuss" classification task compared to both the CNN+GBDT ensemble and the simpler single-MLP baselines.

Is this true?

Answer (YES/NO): NO